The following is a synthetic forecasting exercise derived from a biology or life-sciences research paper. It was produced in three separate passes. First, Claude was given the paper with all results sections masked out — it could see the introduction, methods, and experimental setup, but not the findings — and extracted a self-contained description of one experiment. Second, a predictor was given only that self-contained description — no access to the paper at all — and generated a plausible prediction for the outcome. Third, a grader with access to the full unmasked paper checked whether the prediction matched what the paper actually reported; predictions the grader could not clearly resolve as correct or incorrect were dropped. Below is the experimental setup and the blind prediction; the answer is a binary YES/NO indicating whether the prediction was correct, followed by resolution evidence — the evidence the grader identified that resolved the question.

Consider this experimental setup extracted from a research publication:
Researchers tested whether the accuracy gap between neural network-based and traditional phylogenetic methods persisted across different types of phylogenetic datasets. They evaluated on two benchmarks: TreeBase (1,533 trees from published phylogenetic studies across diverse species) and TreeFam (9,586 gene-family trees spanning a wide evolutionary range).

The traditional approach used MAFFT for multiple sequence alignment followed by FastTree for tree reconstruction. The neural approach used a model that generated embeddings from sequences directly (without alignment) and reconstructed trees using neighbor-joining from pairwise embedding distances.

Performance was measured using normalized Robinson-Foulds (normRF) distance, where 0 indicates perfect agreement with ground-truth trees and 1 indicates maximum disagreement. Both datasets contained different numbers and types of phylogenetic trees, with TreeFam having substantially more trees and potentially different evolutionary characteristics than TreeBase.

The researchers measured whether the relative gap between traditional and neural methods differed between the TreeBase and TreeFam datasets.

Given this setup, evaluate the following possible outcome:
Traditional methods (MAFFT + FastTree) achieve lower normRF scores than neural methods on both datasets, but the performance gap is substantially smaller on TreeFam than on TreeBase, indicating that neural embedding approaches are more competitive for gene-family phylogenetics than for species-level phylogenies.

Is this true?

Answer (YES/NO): NO